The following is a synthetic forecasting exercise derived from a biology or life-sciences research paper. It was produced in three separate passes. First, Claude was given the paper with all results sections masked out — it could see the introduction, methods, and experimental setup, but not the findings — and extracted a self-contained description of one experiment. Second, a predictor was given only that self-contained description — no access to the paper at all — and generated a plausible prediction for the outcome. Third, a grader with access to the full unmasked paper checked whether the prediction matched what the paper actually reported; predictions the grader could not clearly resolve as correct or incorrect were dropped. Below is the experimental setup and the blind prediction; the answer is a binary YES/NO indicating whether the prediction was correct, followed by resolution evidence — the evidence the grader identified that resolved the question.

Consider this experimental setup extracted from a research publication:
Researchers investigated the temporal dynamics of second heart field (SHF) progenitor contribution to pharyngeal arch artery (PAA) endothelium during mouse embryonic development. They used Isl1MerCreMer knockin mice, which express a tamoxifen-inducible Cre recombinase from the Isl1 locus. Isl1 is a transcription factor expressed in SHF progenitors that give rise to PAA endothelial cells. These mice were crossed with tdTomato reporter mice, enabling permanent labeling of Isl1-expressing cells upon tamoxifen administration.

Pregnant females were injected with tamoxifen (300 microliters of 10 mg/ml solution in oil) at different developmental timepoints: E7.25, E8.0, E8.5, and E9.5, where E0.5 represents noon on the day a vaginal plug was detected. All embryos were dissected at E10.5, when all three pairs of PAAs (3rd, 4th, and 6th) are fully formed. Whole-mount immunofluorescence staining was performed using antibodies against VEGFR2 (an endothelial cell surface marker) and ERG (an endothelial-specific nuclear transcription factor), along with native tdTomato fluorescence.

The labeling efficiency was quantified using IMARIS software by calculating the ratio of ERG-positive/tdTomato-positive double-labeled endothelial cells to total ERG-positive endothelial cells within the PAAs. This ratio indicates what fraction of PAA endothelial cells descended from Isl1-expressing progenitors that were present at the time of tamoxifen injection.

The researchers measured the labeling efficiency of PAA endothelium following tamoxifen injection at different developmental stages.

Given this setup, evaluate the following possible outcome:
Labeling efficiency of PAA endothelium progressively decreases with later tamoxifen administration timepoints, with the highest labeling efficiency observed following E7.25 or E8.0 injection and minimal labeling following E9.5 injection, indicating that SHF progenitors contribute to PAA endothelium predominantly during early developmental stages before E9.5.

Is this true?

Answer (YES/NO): NO